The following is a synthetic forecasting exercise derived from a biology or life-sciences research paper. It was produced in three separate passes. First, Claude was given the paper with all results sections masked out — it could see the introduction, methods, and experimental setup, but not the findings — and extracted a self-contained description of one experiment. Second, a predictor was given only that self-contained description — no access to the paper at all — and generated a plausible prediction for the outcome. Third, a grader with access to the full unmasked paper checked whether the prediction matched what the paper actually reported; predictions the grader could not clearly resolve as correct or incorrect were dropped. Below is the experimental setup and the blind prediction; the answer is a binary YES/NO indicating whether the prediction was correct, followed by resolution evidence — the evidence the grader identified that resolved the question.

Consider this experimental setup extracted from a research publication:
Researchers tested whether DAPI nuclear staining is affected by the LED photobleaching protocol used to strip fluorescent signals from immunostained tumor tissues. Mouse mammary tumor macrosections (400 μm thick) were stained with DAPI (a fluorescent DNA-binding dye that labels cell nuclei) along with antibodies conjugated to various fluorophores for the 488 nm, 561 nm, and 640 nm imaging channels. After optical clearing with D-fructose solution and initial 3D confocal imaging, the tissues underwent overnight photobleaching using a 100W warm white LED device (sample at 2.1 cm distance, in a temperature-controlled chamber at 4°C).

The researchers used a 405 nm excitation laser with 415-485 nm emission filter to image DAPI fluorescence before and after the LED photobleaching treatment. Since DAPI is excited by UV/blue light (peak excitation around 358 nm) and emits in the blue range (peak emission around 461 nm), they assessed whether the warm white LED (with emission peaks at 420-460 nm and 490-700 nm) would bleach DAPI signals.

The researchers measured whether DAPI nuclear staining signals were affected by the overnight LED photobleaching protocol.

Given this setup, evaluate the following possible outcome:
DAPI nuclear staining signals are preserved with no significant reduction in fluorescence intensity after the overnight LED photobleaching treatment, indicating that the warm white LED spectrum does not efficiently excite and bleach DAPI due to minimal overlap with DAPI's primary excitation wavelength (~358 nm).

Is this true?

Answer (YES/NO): YES